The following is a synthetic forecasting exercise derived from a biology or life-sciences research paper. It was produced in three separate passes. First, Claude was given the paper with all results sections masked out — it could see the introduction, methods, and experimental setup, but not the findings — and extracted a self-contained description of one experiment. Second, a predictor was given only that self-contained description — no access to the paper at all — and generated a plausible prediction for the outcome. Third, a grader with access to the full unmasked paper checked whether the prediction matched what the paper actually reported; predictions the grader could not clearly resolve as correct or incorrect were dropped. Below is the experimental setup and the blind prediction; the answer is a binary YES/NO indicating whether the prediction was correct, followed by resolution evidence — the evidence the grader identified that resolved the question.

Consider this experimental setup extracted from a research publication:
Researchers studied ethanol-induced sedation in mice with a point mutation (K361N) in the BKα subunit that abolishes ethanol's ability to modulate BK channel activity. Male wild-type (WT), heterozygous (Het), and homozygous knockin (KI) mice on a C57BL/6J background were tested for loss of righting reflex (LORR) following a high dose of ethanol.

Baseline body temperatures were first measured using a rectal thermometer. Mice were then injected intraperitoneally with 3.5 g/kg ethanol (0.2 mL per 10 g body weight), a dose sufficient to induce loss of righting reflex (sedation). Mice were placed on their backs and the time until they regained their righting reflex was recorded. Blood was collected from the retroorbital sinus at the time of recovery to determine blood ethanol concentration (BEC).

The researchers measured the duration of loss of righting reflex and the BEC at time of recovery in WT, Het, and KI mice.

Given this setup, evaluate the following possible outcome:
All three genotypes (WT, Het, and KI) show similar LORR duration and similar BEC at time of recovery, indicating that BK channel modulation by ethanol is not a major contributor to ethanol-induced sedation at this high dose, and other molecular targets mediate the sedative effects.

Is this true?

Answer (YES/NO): YES